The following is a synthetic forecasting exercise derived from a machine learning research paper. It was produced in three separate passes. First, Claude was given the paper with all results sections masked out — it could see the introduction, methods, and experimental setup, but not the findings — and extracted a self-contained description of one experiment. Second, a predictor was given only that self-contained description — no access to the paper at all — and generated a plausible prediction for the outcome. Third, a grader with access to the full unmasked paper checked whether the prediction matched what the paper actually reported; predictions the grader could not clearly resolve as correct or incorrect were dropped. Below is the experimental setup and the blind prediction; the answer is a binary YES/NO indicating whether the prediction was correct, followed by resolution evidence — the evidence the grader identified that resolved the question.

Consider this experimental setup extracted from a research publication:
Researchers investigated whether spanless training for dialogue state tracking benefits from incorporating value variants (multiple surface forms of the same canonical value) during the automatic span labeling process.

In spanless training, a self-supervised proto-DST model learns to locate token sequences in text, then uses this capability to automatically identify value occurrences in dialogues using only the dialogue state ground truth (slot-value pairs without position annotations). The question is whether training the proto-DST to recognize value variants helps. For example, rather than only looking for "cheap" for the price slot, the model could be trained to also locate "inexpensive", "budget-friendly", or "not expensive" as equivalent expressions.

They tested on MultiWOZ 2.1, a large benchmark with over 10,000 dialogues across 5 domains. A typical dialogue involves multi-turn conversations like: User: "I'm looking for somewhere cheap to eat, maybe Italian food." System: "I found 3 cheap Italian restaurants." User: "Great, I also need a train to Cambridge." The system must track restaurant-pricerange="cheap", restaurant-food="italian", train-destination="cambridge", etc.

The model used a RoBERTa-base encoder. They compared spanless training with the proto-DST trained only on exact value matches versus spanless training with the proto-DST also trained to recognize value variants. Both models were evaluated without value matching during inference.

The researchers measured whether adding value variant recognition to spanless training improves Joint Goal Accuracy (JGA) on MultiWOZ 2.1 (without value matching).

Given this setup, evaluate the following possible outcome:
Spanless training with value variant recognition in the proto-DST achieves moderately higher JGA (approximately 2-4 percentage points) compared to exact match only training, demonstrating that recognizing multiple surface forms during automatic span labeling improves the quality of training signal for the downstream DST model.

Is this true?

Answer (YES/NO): NO